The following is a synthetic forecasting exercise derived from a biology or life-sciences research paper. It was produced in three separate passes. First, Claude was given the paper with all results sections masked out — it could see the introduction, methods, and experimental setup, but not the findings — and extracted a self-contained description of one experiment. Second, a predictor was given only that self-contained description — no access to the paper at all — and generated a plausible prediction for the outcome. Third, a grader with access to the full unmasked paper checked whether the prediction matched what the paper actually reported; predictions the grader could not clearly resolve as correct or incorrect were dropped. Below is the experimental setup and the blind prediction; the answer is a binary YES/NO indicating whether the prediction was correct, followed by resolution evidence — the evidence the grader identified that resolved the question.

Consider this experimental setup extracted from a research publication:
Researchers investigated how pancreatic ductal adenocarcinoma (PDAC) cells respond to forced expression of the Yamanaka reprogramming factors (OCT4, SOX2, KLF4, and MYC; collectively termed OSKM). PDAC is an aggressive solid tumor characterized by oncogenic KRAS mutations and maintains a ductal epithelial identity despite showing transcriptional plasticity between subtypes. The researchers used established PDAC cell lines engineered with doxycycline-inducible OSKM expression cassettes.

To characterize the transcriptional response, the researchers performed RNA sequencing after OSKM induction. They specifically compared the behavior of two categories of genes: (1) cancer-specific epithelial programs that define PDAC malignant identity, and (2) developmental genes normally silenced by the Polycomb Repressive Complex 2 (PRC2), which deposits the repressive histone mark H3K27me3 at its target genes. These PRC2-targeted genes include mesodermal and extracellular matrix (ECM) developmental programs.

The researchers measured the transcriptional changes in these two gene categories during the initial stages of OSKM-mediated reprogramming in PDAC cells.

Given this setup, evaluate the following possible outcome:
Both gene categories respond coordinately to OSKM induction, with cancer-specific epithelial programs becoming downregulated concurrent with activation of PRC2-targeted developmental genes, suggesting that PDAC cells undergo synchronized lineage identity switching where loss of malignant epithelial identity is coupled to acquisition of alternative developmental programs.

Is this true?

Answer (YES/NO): NO